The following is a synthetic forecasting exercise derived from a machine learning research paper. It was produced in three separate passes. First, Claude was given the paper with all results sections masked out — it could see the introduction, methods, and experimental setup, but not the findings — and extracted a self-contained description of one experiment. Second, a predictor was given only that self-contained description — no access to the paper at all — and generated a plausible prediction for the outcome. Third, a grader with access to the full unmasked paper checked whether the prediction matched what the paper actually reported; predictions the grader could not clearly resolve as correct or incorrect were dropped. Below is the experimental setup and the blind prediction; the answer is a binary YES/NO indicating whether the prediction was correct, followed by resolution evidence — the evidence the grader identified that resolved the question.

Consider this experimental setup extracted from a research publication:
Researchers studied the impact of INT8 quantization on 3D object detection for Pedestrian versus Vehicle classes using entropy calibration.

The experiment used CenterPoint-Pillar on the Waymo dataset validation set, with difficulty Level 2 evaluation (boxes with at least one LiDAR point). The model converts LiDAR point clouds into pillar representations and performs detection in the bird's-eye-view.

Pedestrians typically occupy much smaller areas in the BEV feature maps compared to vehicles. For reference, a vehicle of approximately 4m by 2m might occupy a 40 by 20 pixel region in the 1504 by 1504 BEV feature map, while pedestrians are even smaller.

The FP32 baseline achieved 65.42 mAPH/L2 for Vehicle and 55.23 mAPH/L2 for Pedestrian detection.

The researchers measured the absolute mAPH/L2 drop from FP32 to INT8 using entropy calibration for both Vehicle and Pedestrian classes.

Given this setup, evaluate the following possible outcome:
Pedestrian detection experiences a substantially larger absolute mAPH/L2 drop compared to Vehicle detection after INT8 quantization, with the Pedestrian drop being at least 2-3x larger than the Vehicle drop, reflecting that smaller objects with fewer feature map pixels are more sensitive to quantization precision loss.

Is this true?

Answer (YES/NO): NO